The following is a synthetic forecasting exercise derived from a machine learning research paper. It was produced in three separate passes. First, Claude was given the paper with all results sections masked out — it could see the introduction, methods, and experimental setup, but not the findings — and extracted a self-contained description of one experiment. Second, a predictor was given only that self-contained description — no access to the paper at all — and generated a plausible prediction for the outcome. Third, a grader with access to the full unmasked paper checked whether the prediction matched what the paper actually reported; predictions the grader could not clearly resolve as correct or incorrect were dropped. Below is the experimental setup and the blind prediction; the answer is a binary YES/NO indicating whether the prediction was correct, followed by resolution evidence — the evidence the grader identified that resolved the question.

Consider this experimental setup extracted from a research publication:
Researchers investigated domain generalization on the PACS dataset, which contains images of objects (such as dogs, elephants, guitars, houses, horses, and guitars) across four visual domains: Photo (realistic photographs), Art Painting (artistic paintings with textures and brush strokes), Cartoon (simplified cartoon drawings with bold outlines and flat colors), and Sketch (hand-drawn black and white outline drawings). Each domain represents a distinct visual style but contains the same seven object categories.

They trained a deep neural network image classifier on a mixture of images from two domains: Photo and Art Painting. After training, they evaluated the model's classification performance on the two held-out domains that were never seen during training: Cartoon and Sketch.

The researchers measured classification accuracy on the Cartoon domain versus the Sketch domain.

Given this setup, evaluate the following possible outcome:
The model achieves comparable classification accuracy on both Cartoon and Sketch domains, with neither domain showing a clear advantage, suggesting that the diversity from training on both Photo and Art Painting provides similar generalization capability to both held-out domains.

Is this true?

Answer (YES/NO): NO